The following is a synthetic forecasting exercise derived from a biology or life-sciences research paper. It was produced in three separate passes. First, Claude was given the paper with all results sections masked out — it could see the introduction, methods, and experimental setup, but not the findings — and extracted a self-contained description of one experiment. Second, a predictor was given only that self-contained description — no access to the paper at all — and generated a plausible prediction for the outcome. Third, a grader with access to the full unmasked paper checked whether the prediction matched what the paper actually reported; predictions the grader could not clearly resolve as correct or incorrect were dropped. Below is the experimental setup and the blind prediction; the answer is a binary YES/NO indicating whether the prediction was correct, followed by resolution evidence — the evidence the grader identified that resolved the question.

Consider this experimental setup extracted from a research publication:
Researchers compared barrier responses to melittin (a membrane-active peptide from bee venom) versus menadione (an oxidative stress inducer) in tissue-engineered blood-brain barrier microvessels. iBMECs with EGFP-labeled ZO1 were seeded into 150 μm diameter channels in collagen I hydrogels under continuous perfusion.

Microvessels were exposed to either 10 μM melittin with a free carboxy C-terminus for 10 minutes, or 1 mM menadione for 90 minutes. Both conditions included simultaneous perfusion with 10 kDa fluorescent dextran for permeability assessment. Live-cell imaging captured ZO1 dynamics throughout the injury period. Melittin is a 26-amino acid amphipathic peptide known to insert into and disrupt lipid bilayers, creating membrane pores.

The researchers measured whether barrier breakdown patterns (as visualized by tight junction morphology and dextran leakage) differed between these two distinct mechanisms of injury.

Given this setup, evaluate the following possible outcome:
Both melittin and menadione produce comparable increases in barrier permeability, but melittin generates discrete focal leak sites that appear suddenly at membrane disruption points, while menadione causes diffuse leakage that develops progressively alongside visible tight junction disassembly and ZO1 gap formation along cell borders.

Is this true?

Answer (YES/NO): NO